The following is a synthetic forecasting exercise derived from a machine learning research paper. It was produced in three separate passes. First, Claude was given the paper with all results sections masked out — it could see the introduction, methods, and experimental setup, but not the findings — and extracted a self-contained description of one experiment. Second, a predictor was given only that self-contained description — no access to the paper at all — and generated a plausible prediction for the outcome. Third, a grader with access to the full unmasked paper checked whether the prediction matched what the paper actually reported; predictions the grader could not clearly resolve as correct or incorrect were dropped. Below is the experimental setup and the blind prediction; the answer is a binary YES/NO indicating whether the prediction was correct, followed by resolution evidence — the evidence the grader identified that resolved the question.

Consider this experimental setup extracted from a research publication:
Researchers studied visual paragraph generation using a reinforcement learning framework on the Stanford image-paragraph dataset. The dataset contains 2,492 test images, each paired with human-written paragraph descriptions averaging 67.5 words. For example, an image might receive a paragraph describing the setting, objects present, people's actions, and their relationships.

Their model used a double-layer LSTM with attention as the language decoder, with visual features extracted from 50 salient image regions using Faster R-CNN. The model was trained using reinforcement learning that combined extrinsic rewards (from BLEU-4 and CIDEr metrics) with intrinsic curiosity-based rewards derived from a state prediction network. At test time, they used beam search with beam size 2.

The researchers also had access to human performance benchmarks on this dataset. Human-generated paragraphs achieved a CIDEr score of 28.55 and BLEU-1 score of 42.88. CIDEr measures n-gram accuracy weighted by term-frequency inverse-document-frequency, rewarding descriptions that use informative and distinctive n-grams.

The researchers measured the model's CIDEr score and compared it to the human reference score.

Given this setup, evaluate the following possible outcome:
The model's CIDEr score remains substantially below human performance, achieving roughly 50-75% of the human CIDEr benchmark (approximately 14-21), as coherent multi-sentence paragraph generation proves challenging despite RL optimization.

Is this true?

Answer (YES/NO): NO